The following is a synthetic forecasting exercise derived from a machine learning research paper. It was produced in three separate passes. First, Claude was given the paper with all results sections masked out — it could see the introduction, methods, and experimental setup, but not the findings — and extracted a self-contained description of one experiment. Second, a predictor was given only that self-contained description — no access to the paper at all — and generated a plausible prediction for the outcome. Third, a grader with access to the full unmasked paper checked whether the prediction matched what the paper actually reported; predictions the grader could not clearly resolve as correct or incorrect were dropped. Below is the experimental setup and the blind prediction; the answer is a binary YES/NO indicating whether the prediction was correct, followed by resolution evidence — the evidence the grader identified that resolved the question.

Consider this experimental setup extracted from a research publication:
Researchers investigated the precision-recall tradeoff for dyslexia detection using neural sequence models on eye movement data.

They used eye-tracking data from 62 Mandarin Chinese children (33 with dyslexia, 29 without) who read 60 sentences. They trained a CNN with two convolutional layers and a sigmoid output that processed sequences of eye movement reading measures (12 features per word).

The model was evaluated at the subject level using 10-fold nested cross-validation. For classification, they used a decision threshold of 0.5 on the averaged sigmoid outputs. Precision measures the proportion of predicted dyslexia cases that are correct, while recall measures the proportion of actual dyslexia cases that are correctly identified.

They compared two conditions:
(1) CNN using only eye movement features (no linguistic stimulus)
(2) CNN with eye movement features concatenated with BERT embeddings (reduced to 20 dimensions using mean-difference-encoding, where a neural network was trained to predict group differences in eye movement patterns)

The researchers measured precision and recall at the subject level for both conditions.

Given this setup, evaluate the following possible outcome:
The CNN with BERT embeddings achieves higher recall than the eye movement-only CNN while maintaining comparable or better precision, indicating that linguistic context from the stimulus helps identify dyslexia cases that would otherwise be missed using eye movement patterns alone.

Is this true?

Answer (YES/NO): NO